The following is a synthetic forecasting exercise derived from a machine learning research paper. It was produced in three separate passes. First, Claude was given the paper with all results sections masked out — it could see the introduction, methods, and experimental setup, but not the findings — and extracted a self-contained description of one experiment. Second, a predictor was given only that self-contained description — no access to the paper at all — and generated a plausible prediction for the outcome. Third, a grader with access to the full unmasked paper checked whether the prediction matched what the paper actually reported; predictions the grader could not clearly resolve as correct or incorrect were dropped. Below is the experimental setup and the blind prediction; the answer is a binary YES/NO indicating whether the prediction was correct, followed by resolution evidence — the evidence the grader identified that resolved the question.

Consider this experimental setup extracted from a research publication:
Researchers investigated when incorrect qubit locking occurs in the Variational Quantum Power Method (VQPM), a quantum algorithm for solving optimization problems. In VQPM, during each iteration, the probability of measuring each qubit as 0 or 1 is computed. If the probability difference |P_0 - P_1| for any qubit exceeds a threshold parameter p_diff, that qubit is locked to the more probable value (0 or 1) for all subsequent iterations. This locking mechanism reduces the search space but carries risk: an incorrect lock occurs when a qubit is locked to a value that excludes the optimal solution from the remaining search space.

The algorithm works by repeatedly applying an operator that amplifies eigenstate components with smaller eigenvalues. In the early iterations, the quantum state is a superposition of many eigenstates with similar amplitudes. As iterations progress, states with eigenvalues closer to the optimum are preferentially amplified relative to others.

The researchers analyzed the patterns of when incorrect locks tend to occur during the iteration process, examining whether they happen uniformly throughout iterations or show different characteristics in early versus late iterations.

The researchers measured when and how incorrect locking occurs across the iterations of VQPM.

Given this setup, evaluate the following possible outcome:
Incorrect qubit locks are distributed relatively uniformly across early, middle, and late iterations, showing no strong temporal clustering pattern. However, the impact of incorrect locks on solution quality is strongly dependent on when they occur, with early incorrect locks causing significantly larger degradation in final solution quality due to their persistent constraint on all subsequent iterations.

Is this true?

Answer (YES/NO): NO